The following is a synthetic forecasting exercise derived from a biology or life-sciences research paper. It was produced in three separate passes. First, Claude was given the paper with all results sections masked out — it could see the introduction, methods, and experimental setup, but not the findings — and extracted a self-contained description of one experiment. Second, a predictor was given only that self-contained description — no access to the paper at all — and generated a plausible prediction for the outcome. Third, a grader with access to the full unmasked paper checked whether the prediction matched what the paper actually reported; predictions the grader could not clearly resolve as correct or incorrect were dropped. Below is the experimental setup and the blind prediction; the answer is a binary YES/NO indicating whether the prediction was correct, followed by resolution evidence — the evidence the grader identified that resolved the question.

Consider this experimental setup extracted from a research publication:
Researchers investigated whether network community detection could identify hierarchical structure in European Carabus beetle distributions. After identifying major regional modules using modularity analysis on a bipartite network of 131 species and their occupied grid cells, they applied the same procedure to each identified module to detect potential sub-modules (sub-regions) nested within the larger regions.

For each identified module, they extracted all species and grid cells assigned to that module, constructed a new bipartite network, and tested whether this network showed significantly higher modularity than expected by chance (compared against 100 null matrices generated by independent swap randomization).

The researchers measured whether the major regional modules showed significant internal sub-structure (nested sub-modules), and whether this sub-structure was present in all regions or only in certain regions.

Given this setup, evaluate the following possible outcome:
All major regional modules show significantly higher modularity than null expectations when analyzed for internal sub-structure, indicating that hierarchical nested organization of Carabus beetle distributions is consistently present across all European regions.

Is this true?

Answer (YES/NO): NO